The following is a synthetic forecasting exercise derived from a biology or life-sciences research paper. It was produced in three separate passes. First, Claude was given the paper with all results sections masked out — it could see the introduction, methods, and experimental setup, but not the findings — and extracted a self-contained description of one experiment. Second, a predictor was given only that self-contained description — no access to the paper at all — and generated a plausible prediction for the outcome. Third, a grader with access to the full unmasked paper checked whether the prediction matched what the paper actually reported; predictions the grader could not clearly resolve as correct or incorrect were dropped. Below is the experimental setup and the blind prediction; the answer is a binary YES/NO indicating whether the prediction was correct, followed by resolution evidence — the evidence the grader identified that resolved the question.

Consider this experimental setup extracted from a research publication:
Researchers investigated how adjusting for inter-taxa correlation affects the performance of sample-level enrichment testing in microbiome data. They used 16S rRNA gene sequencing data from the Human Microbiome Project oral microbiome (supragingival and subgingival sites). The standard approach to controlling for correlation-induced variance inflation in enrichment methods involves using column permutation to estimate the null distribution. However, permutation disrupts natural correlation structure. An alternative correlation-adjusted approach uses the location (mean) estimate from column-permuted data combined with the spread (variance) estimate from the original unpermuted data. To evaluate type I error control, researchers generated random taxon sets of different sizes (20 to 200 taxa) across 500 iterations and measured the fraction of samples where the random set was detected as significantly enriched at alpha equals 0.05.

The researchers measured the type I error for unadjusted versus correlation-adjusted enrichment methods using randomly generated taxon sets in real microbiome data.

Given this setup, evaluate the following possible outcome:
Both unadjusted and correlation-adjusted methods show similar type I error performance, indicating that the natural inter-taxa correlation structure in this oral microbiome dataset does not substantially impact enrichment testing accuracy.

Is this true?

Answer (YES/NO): NO